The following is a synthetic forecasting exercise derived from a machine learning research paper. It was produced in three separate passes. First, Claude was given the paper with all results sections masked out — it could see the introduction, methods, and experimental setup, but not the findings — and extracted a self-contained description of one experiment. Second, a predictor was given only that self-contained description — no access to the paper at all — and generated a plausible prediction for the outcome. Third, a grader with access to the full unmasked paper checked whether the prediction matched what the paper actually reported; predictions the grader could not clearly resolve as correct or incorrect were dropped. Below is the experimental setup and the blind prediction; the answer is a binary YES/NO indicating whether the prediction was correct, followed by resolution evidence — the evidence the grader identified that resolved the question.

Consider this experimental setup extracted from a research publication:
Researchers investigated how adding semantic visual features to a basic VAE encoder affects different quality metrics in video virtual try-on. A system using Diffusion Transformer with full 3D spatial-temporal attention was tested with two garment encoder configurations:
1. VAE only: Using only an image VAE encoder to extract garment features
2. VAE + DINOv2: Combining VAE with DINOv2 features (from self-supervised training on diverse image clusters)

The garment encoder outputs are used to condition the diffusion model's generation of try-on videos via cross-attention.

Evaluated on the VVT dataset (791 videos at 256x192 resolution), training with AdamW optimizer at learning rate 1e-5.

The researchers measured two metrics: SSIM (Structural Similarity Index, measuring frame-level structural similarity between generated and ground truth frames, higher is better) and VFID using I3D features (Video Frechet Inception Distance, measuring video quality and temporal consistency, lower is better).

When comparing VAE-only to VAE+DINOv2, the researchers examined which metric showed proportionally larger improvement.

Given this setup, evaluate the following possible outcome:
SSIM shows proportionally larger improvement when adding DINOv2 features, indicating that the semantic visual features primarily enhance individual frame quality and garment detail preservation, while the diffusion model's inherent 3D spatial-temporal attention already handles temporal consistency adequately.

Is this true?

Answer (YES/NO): NO